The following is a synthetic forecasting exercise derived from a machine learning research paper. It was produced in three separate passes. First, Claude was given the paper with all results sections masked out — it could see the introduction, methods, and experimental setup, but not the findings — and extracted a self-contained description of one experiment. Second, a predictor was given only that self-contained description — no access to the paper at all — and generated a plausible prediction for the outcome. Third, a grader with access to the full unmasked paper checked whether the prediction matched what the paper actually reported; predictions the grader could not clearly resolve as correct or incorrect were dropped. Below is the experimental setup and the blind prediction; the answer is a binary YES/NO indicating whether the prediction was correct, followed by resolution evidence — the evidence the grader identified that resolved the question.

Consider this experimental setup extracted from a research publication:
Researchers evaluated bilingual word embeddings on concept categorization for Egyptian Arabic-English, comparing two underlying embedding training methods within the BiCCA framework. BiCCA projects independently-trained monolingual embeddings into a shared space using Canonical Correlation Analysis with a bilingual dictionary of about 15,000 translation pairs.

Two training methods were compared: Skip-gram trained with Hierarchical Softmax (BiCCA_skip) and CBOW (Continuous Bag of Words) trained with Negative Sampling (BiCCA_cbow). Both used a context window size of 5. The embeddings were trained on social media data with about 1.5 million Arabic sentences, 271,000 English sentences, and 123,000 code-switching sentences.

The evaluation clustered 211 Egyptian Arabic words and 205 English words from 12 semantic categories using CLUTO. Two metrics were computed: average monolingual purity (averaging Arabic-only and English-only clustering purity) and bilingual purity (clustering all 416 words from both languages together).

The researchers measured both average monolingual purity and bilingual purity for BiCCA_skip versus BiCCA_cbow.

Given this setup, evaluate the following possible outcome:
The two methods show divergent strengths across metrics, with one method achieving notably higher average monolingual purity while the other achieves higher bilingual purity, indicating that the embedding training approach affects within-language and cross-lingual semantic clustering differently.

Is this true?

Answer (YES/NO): NO